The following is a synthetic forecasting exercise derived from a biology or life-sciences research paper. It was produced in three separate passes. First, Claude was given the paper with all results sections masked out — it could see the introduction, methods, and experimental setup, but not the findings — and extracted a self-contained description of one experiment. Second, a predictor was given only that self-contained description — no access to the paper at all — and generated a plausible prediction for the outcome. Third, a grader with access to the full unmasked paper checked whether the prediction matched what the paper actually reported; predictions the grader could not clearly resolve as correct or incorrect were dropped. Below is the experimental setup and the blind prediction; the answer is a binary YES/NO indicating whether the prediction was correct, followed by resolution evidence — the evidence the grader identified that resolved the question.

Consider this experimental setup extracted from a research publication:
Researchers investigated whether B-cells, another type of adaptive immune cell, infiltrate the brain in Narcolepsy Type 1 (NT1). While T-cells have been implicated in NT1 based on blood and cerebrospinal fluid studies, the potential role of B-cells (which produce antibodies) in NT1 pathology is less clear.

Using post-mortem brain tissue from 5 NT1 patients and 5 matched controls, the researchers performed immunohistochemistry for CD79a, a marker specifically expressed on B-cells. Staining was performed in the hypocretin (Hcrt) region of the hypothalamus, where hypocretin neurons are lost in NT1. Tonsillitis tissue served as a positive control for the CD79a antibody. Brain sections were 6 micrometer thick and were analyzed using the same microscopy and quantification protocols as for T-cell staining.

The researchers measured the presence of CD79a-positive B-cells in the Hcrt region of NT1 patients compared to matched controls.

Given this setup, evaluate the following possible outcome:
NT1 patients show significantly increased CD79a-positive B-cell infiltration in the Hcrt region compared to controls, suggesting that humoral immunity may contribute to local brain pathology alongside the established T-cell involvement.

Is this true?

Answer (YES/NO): NO